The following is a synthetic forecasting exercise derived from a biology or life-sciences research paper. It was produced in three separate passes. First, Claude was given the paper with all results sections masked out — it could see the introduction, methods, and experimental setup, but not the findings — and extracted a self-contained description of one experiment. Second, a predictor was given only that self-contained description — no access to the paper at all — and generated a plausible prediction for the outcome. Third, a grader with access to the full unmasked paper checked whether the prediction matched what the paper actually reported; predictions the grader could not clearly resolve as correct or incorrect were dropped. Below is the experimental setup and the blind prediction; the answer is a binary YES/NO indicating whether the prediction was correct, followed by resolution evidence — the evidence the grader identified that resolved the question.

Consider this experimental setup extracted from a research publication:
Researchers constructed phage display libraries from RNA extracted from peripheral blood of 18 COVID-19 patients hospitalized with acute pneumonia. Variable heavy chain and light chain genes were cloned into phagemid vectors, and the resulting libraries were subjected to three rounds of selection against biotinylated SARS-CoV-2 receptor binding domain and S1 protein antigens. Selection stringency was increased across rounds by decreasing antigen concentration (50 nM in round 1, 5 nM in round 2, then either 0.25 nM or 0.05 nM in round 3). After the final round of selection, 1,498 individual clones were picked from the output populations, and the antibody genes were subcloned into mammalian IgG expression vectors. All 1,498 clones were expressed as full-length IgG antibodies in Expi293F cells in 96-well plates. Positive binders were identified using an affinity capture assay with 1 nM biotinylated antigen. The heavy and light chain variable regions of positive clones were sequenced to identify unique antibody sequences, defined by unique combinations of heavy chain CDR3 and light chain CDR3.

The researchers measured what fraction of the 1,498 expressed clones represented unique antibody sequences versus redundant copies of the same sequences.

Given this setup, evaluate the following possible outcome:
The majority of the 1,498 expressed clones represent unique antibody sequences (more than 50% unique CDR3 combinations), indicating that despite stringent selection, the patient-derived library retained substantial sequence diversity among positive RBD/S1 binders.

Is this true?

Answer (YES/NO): YES